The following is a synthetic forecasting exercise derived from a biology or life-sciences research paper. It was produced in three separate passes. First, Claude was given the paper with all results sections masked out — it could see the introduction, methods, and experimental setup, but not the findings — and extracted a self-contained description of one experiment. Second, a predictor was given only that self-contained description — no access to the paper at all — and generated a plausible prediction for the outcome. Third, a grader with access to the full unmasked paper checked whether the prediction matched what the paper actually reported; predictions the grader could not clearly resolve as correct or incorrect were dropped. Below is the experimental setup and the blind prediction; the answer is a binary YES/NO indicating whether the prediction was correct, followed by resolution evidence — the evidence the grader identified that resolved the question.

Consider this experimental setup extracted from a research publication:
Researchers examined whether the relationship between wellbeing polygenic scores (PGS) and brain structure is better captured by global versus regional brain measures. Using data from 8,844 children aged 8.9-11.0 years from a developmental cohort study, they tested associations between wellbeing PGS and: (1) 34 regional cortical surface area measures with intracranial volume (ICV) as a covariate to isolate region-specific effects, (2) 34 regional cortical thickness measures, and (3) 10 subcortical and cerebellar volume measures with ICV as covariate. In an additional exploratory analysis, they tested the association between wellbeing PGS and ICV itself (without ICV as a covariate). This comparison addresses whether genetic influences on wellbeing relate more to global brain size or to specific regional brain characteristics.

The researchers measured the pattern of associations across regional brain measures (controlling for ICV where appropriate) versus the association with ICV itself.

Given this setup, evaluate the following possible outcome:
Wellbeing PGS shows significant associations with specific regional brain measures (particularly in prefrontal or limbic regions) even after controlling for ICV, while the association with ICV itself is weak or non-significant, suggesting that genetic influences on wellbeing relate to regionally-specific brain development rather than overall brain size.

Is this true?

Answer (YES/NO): NO